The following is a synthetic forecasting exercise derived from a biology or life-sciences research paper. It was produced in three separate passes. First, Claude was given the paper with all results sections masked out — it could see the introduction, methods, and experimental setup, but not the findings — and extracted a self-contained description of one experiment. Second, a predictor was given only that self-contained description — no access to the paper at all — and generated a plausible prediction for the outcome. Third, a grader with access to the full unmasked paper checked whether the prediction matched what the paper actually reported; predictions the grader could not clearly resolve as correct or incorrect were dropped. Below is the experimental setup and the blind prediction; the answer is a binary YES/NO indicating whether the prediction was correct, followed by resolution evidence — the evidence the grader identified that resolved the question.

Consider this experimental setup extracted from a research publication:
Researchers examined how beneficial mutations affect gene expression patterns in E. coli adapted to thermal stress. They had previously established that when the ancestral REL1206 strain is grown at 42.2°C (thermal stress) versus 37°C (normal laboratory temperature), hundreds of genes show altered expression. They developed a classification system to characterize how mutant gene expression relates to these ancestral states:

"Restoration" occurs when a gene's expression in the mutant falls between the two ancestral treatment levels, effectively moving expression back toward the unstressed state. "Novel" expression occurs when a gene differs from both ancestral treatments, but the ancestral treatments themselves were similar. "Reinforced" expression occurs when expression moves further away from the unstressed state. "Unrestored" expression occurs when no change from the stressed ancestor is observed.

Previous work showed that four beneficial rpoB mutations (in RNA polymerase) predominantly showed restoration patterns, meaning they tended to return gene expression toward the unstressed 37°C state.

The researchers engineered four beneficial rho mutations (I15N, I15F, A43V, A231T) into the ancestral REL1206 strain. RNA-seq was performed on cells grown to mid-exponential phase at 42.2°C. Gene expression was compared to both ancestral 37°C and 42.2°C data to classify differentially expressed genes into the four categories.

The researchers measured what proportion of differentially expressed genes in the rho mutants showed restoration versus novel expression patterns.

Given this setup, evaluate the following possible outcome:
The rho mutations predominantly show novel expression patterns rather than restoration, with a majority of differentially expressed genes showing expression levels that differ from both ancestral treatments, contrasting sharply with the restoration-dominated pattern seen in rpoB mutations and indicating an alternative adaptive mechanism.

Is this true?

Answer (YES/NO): NO